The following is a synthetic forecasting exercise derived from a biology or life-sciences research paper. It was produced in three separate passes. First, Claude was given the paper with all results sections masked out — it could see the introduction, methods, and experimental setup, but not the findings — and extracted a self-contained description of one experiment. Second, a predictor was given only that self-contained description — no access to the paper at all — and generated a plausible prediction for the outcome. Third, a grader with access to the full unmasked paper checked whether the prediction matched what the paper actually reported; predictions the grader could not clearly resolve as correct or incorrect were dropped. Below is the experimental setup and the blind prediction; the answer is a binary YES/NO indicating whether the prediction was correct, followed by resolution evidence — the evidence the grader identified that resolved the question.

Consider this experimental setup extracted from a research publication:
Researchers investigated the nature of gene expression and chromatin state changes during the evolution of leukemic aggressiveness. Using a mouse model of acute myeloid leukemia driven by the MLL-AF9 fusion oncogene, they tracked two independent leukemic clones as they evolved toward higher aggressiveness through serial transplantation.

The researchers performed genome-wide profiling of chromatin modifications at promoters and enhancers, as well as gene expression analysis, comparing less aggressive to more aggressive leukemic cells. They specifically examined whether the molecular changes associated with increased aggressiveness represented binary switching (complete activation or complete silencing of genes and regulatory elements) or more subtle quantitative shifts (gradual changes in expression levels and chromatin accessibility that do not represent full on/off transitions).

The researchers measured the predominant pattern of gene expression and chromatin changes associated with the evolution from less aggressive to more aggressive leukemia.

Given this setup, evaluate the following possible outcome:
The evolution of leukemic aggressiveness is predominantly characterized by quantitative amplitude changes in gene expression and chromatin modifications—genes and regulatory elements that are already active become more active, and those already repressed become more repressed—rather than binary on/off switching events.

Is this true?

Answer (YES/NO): NO